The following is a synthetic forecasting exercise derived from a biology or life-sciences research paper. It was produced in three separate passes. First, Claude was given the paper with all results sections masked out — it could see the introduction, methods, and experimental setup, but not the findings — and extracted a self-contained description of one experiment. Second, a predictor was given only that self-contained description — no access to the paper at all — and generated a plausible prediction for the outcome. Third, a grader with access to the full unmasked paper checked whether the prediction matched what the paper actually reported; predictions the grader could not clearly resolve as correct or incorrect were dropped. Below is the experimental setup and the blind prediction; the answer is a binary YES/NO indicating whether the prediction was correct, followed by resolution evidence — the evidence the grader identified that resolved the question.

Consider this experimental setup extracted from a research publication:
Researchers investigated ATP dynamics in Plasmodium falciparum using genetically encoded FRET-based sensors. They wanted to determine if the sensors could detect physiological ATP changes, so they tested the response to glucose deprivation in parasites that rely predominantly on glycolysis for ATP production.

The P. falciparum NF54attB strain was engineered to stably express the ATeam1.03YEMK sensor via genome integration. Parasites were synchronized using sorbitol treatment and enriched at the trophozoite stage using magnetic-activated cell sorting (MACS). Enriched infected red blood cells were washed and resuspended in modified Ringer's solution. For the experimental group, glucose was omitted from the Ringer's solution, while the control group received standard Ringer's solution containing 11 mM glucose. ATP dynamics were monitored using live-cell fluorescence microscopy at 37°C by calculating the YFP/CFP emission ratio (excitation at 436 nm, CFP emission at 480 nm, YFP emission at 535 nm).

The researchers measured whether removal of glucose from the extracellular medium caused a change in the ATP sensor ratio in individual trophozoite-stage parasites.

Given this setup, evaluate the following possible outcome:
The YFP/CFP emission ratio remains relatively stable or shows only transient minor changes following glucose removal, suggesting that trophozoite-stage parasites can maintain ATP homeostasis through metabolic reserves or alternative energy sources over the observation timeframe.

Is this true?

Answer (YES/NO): NO